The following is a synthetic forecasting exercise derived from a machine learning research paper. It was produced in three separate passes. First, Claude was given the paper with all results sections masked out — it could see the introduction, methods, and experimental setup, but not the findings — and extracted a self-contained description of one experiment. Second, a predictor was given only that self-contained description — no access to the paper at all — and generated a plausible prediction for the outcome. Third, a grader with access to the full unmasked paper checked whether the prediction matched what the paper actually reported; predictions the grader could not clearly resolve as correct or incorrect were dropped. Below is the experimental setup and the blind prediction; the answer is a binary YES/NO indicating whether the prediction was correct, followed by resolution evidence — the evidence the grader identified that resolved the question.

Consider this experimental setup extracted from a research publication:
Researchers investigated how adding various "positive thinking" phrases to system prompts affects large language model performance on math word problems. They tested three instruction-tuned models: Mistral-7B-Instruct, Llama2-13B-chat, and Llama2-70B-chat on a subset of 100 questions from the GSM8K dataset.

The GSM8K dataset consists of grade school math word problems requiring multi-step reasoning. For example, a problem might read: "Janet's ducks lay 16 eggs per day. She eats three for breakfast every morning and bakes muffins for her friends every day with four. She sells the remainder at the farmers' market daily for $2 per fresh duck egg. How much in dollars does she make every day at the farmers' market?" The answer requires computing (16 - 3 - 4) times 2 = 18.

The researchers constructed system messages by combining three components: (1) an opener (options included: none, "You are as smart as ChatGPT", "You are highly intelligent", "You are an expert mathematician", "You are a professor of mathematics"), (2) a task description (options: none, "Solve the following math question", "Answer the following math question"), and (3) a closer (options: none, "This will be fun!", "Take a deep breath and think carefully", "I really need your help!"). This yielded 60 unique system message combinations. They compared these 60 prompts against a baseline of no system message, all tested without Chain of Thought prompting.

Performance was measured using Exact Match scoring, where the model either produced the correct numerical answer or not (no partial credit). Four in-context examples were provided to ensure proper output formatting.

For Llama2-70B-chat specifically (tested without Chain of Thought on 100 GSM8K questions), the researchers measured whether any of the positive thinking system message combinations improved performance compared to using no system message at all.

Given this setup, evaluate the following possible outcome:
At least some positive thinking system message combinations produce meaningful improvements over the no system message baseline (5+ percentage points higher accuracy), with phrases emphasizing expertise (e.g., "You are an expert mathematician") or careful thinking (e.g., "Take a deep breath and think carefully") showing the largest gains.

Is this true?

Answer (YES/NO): NO